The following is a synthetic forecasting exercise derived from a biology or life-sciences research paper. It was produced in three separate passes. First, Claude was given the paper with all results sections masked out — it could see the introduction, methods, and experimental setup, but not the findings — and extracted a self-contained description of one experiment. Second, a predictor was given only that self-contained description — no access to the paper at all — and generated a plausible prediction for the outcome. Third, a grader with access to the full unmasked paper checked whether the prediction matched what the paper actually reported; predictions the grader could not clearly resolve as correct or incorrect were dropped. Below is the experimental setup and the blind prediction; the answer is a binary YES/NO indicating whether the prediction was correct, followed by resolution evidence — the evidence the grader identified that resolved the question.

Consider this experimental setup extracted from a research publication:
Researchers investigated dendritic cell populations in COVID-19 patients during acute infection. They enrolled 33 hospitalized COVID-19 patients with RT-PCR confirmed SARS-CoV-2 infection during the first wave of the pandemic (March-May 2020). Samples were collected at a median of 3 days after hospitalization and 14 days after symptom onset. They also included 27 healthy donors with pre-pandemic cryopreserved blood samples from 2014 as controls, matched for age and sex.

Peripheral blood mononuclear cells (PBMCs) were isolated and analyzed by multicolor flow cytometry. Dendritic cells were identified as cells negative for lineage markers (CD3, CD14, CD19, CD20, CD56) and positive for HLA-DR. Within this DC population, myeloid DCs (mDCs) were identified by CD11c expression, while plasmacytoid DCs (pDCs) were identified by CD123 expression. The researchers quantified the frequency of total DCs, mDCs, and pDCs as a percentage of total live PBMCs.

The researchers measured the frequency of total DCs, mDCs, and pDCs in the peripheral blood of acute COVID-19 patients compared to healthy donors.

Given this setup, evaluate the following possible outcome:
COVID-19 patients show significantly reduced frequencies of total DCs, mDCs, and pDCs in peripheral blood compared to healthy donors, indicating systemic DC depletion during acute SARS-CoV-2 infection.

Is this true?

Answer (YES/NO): NO